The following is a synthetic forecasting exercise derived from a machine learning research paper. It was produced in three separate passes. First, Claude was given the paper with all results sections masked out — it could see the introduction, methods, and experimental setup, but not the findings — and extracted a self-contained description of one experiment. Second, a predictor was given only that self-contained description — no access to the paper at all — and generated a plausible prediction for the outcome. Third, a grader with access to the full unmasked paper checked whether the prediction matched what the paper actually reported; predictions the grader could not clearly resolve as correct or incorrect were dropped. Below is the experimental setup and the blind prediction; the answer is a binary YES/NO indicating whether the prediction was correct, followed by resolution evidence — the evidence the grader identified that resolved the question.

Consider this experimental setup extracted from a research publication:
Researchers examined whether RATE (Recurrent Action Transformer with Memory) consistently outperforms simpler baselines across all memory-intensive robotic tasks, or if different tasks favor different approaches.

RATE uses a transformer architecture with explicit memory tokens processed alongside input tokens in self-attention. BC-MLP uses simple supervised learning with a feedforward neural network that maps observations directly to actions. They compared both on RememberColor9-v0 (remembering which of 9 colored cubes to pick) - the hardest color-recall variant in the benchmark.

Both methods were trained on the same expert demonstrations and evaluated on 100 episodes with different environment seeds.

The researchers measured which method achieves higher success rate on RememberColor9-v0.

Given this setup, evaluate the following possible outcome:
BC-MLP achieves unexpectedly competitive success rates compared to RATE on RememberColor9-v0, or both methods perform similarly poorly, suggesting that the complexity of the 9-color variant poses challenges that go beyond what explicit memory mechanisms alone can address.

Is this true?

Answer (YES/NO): YES